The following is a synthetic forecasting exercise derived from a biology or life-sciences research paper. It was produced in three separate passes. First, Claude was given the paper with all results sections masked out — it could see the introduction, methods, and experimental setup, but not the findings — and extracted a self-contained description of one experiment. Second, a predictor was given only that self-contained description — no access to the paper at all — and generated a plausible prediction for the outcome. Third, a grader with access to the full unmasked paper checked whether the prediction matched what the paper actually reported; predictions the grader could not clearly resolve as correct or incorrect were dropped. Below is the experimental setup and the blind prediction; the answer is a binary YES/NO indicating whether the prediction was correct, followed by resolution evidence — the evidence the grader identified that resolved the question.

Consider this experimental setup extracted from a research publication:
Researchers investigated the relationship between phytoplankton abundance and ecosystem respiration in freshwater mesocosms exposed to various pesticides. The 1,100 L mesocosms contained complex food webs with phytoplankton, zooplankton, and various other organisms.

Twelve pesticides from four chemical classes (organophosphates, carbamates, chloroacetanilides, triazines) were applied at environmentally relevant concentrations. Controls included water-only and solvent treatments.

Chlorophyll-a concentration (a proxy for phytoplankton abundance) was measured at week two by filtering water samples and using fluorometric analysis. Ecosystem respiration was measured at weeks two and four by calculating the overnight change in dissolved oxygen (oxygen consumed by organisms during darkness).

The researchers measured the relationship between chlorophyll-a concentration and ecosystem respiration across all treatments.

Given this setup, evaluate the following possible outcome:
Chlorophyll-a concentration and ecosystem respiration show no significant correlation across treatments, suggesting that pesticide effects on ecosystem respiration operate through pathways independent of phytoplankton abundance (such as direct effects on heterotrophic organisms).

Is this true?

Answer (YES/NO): NO